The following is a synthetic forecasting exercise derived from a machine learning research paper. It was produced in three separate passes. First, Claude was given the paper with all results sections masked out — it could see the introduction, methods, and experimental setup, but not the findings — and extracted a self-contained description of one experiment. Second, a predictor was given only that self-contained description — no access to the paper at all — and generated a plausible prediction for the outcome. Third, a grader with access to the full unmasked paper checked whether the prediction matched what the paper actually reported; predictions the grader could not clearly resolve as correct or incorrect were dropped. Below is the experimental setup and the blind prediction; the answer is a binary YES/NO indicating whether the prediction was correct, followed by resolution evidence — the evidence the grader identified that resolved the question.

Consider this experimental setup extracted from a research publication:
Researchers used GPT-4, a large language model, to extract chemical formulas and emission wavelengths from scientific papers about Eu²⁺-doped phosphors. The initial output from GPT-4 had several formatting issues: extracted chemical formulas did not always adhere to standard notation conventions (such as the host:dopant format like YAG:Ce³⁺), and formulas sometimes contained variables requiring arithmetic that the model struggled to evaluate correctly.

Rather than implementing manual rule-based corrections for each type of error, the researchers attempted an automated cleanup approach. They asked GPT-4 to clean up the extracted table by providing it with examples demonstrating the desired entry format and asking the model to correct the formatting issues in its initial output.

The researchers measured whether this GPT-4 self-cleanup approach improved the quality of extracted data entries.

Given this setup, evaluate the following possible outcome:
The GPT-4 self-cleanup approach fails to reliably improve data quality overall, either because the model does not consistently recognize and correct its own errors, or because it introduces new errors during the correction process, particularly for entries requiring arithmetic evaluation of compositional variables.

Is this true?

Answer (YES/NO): YES